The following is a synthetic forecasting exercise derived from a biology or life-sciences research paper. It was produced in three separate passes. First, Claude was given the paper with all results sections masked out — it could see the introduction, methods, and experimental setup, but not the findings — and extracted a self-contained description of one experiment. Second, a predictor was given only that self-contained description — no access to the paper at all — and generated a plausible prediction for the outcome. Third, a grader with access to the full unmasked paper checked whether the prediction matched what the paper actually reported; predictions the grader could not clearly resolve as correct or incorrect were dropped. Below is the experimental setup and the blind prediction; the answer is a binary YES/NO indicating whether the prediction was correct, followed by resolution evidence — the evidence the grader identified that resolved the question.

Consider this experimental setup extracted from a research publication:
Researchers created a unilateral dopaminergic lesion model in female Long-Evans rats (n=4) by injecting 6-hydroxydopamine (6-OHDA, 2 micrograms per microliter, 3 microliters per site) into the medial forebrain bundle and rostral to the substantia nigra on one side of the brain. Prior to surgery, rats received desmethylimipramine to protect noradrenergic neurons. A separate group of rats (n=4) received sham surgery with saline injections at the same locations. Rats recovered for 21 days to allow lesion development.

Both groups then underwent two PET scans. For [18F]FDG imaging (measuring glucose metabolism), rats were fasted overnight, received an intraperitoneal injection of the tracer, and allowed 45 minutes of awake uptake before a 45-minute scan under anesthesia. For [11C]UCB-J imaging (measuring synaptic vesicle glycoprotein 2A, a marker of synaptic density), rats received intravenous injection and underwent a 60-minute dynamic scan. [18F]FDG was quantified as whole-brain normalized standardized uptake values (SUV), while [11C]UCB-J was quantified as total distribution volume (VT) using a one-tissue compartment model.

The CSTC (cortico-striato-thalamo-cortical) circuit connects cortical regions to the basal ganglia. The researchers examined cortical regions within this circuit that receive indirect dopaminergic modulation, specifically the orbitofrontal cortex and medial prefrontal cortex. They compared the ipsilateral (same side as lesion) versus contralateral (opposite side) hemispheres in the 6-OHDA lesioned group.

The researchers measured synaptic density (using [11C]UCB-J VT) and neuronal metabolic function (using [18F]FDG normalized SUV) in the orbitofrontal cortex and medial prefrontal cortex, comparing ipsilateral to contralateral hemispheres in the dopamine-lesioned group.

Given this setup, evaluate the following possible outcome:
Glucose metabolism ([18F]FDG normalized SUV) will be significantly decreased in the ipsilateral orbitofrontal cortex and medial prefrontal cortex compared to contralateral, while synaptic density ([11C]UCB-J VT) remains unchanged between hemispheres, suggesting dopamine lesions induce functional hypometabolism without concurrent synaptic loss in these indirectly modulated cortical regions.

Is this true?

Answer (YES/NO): NO